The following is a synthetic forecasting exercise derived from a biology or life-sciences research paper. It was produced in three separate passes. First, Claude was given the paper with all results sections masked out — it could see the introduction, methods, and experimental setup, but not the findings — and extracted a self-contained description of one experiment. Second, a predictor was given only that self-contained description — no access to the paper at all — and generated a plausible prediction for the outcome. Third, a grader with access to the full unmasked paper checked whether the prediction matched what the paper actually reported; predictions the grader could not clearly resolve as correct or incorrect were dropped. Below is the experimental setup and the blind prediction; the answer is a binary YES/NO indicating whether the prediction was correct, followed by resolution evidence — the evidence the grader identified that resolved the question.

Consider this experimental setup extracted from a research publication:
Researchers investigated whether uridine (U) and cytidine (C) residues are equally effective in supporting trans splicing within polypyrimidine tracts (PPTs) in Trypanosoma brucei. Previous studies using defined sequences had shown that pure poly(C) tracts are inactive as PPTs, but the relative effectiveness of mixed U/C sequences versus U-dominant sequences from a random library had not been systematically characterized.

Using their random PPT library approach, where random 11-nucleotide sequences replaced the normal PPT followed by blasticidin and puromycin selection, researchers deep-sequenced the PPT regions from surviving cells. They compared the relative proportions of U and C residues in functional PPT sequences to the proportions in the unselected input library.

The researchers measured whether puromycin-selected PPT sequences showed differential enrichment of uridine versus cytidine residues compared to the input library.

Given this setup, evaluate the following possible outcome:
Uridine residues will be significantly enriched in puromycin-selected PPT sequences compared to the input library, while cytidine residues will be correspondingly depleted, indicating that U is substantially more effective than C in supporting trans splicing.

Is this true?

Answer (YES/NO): NO